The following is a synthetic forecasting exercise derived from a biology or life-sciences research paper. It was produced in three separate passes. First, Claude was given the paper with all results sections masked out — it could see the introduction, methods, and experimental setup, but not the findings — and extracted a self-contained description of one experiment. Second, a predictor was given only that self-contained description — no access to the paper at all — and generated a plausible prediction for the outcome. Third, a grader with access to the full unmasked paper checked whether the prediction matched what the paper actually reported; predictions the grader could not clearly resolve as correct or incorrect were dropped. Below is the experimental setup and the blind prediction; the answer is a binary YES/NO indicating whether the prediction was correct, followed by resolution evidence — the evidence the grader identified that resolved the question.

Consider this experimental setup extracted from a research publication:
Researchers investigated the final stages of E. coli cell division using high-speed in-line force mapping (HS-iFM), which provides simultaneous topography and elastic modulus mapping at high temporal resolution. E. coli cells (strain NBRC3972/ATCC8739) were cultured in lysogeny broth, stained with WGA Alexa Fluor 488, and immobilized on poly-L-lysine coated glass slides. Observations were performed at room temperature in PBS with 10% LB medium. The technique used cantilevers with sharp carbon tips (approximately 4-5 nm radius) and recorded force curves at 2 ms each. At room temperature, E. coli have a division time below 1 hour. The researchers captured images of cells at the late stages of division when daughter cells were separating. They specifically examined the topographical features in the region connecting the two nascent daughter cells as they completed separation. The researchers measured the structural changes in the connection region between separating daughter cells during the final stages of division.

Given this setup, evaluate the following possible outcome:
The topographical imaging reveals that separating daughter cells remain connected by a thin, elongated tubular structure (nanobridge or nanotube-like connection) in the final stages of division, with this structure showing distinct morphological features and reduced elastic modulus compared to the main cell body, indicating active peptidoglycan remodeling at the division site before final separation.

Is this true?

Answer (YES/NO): NO